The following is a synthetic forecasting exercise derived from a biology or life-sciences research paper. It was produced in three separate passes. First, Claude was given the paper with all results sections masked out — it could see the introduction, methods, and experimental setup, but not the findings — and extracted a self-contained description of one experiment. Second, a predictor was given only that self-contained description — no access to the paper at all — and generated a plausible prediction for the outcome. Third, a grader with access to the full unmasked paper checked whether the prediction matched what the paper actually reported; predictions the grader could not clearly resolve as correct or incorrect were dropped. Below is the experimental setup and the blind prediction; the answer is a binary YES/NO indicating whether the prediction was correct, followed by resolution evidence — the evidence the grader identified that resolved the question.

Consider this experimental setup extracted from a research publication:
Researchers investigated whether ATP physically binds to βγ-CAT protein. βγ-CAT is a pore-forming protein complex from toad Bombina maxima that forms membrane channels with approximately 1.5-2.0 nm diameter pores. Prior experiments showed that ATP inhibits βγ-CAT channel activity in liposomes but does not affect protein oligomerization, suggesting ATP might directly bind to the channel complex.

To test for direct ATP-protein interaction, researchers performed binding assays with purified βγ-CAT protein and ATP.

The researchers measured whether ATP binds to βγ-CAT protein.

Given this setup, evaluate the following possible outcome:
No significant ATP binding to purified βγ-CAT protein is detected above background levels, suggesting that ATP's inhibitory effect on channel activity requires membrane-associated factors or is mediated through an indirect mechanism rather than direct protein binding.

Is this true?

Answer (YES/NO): NO